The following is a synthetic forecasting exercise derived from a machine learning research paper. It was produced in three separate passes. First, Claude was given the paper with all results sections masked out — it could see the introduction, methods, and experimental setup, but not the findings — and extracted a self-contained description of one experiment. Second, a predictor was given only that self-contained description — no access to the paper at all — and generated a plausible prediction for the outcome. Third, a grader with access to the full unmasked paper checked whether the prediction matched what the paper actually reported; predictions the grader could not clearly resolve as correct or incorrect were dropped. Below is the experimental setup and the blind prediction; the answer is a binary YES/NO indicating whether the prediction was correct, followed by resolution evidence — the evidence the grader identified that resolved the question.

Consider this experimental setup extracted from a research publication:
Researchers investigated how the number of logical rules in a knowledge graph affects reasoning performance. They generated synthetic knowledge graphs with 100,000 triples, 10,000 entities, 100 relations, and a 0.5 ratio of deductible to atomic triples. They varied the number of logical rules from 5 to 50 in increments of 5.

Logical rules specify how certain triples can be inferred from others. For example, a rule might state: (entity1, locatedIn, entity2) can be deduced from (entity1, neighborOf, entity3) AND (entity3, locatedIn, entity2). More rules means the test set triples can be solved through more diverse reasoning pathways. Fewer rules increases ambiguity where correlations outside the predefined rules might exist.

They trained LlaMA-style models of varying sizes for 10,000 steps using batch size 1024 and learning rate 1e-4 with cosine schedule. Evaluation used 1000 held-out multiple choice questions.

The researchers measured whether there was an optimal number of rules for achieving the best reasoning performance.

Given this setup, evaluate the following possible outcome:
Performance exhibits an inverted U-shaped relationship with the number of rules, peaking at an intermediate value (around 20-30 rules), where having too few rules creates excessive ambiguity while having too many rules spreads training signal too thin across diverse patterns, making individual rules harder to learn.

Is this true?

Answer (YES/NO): YES